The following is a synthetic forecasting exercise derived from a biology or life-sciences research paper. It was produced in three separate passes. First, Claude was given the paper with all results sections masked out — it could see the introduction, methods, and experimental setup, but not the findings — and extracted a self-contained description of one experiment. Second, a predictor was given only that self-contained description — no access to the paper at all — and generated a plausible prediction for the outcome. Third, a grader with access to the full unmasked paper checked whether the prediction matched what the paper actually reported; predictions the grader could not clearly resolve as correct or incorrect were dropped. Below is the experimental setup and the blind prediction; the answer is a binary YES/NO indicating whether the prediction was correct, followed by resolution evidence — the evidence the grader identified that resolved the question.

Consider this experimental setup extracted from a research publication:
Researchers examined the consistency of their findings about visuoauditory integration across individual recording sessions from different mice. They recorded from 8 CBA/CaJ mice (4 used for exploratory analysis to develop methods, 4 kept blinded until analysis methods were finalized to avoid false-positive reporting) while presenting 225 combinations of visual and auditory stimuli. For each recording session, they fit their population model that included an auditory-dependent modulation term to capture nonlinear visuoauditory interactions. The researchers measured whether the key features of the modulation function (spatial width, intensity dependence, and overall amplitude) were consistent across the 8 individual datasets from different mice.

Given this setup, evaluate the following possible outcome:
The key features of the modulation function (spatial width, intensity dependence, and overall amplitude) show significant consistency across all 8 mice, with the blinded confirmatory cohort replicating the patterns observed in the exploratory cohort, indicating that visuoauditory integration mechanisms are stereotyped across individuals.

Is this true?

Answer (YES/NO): YES